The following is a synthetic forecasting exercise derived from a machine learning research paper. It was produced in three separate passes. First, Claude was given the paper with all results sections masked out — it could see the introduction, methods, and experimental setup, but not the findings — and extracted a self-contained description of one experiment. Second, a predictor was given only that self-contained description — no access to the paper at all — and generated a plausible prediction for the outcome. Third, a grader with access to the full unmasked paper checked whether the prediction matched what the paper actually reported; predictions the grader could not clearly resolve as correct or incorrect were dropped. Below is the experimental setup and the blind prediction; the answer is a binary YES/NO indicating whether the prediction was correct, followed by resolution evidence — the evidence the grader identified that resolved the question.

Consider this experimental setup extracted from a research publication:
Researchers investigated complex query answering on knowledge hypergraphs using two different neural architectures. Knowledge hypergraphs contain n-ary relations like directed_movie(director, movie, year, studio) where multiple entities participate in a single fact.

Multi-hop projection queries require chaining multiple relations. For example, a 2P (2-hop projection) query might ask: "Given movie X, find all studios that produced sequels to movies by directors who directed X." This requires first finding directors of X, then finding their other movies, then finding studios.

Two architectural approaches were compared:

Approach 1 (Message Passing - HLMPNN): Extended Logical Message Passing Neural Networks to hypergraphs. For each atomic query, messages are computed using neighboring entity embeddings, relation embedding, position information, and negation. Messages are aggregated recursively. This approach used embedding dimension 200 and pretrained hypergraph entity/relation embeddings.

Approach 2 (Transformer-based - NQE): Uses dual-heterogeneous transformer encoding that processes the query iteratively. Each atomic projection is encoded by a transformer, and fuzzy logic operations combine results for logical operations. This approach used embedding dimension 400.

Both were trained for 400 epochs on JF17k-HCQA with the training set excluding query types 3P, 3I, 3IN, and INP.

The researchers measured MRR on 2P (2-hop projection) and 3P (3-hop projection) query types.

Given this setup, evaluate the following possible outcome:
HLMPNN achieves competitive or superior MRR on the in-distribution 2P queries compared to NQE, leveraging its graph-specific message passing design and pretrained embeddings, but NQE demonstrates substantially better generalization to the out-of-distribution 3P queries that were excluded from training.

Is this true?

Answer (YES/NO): NO